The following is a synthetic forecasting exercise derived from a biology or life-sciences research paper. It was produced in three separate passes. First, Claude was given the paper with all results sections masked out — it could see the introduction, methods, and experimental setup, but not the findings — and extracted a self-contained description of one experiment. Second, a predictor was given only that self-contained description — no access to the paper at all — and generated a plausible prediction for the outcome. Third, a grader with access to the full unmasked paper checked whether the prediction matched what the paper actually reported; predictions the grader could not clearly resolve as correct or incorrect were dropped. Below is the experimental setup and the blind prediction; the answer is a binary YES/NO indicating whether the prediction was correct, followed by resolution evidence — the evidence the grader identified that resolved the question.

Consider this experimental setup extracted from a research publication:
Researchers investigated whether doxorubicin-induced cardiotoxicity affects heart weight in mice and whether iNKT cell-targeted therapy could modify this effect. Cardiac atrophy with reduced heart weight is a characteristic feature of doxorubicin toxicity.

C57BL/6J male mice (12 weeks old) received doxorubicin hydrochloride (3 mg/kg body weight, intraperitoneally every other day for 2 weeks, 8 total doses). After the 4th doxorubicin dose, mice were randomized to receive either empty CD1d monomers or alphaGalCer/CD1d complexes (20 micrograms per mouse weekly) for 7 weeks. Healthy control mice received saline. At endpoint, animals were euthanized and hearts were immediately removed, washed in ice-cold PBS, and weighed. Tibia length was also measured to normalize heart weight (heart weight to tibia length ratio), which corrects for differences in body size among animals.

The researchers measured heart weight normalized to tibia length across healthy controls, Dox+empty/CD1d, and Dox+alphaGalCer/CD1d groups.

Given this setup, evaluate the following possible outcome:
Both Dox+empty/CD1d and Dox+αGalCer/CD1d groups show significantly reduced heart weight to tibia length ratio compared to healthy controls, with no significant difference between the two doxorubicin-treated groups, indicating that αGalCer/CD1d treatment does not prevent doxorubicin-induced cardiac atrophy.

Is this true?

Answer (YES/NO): YES